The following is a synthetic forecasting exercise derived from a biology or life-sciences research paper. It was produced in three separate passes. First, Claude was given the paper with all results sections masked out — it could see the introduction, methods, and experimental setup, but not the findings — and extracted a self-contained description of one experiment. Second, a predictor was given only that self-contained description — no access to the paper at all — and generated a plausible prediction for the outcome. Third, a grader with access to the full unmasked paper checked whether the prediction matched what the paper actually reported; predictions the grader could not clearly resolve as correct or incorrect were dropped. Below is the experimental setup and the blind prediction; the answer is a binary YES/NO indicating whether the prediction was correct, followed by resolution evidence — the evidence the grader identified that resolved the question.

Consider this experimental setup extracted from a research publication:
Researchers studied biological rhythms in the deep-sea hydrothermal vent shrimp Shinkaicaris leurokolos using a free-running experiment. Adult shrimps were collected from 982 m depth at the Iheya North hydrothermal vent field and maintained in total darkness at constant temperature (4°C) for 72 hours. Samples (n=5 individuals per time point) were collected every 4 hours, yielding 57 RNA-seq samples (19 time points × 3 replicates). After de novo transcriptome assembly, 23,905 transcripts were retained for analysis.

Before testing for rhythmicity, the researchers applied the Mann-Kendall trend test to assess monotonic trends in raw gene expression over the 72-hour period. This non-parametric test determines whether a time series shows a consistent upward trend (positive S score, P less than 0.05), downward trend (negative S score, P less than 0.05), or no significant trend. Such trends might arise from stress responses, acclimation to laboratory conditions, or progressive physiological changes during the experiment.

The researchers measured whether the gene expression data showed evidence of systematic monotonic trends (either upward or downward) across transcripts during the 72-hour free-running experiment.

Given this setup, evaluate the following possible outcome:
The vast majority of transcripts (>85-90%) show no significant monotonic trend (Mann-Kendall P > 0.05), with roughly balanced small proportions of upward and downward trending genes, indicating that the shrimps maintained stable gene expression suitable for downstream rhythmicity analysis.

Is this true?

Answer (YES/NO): NO